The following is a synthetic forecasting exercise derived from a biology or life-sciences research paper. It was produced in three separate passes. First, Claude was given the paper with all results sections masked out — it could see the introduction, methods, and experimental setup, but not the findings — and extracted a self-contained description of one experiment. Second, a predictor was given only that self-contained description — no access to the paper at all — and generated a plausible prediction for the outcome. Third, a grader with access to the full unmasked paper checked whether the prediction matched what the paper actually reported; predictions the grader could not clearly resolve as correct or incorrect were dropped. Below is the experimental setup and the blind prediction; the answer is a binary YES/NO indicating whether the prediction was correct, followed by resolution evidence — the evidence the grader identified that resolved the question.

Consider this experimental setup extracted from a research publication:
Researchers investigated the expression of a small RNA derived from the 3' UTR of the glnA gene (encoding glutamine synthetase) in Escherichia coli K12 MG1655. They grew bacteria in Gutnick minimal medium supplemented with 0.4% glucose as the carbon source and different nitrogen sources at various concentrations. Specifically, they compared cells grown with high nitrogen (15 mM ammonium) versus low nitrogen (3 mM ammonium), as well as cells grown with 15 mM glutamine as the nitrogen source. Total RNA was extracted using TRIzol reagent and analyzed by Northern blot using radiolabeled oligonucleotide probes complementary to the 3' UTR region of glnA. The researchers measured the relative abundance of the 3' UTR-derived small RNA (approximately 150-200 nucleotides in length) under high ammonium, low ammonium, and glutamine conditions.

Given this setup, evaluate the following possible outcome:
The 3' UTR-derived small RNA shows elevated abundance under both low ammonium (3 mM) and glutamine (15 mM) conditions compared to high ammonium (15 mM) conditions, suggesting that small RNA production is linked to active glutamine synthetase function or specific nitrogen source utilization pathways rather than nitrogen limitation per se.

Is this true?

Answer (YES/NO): NO